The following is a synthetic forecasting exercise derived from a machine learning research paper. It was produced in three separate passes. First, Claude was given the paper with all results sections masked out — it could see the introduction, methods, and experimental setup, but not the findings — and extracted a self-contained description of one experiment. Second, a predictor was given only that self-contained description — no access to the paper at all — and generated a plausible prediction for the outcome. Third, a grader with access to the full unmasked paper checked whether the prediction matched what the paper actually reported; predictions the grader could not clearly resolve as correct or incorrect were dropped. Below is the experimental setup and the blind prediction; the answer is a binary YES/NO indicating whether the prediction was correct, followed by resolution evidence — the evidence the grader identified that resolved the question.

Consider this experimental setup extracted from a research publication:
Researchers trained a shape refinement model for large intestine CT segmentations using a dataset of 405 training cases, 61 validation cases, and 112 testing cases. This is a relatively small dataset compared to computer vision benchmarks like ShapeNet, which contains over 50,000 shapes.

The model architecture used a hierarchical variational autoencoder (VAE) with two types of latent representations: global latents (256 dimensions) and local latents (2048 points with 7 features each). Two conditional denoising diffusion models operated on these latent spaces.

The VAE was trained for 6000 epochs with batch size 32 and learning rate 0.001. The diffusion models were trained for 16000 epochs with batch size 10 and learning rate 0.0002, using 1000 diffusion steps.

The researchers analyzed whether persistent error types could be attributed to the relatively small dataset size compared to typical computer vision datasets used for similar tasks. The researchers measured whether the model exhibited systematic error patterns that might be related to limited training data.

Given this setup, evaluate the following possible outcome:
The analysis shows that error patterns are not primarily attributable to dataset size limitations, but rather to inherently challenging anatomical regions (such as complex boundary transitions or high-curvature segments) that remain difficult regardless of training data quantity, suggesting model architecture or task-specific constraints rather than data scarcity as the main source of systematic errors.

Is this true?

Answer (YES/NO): NO